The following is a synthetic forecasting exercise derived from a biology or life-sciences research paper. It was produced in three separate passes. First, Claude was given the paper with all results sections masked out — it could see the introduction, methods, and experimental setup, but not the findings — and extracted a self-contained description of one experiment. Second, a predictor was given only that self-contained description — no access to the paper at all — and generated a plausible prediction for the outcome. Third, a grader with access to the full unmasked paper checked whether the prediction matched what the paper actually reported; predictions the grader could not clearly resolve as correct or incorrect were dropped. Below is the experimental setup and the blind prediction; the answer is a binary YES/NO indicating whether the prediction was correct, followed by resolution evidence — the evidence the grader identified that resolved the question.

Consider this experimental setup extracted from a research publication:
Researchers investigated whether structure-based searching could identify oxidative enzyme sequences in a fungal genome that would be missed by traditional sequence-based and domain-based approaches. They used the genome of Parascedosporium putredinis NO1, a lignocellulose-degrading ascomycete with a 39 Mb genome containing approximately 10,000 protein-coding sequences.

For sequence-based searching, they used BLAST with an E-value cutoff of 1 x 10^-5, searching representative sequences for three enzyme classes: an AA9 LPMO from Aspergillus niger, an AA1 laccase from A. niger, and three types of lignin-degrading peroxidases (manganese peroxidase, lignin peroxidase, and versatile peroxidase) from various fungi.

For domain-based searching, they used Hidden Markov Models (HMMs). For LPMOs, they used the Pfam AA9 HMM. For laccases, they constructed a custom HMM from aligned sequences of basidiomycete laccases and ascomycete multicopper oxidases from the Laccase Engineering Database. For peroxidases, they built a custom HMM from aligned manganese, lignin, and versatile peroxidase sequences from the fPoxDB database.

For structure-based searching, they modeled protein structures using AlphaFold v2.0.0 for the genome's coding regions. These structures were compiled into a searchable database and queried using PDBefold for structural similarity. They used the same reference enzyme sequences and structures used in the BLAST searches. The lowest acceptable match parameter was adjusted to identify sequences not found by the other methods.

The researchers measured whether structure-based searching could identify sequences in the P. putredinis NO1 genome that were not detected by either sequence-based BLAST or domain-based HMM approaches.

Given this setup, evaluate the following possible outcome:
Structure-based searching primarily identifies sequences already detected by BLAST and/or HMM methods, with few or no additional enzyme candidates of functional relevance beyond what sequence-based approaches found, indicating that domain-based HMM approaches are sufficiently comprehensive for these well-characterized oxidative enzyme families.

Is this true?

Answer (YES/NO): NO